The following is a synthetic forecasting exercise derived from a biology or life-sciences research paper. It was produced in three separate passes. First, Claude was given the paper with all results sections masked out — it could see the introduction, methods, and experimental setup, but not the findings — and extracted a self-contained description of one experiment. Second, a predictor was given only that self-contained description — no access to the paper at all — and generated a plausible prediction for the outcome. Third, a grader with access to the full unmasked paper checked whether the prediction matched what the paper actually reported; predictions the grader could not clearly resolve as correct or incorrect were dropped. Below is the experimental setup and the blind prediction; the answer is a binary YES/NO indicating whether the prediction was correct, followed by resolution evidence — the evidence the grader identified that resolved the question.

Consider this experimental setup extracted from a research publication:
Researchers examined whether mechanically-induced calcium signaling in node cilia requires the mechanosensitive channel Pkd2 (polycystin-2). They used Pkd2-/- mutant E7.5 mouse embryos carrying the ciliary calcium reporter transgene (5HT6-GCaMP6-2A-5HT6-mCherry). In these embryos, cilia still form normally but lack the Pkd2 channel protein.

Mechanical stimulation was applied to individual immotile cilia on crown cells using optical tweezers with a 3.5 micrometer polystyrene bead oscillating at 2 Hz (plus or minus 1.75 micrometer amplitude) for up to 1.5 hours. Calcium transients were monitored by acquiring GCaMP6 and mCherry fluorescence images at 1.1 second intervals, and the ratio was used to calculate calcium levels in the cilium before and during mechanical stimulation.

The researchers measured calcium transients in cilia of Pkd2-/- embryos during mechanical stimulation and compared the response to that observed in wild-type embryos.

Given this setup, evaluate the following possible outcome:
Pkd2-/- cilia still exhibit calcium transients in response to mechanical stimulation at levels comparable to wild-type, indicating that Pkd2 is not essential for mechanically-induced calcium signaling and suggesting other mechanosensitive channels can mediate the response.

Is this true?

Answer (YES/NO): NO